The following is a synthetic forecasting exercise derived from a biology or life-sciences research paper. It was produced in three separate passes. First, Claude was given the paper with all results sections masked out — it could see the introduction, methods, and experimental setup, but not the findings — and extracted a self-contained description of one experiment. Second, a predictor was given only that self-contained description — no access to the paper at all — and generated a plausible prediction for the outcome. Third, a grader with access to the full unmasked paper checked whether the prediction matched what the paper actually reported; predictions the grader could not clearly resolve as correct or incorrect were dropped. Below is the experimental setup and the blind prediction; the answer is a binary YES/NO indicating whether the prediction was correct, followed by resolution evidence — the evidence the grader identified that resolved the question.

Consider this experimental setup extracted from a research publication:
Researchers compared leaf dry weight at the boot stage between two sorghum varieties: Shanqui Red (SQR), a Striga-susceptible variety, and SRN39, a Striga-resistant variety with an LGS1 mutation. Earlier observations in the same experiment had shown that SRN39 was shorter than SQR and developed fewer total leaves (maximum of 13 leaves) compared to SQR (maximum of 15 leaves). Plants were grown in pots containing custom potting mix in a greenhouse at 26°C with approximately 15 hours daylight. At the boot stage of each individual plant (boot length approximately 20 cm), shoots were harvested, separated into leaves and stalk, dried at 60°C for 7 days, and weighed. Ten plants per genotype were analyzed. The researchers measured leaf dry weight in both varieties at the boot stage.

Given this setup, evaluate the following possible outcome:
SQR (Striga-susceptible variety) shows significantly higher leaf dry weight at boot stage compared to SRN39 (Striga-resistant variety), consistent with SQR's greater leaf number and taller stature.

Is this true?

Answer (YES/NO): NO